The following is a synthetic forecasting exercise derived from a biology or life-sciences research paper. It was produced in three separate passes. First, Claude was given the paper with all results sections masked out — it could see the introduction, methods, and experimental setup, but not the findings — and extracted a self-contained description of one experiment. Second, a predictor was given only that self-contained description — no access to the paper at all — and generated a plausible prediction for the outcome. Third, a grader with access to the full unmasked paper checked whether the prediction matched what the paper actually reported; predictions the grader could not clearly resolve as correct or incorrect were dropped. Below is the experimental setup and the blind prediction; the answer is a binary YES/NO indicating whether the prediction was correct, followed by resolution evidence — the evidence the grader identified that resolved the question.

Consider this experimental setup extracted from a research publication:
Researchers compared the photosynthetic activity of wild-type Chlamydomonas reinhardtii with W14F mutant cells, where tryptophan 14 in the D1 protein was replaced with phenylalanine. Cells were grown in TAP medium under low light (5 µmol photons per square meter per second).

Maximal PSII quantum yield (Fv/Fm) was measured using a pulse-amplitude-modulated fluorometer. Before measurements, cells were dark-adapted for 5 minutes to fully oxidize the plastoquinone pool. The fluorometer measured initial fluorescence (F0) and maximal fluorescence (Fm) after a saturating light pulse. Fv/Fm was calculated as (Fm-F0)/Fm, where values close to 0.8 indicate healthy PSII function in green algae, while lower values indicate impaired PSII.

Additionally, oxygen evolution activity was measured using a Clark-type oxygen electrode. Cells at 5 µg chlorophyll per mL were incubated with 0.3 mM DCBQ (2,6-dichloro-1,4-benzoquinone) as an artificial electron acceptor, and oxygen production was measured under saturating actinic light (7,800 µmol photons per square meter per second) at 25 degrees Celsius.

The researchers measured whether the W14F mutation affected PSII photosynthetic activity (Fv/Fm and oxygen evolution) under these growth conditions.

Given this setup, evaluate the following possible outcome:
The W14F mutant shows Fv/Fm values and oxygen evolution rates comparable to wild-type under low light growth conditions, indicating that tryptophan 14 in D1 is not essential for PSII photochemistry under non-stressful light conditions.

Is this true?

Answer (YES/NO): YES